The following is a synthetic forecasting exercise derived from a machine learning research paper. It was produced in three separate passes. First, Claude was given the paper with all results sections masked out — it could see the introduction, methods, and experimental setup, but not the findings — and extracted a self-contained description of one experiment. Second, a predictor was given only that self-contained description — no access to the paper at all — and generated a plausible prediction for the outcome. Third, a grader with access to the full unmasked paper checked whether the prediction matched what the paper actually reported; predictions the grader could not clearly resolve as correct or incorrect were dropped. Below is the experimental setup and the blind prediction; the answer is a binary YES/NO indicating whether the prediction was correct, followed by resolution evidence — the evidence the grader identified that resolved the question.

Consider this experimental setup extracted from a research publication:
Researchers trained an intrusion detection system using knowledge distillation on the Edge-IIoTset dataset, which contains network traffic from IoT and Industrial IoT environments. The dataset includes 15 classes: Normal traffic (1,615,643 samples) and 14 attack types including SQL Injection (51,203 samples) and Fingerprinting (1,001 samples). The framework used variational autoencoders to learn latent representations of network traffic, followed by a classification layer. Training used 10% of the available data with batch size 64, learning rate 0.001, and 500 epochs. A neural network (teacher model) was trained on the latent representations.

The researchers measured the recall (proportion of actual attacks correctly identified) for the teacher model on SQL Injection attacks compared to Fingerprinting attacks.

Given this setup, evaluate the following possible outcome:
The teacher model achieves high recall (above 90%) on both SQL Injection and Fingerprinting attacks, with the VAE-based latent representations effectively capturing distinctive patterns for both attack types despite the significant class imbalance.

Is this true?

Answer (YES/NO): NO